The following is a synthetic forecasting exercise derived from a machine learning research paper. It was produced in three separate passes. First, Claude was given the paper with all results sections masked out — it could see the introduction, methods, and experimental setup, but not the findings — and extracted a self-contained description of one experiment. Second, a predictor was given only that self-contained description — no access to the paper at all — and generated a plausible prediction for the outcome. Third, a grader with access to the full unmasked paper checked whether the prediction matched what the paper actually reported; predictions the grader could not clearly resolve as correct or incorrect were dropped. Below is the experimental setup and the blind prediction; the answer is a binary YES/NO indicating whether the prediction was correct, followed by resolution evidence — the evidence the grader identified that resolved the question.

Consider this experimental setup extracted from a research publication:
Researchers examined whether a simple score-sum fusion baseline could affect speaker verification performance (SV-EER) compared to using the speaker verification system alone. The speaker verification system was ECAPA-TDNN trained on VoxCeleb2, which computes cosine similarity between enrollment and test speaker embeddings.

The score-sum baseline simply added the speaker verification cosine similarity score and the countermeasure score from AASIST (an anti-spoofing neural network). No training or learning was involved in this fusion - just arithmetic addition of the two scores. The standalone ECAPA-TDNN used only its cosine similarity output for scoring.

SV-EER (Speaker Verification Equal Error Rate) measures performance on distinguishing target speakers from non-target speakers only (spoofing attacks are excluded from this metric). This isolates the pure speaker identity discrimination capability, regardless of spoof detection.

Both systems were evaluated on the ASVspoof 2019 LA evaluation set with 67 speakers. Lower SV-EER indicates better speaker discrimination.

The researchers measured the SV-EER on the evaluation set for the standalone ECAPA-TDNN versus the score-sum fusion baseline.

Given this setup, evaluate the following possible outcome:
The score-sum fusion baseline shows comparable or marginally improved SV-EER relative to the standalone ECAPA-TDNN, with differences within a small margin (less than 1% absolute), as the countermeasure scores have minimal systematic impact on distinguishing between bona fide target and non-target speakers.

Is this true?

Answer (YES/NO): NO